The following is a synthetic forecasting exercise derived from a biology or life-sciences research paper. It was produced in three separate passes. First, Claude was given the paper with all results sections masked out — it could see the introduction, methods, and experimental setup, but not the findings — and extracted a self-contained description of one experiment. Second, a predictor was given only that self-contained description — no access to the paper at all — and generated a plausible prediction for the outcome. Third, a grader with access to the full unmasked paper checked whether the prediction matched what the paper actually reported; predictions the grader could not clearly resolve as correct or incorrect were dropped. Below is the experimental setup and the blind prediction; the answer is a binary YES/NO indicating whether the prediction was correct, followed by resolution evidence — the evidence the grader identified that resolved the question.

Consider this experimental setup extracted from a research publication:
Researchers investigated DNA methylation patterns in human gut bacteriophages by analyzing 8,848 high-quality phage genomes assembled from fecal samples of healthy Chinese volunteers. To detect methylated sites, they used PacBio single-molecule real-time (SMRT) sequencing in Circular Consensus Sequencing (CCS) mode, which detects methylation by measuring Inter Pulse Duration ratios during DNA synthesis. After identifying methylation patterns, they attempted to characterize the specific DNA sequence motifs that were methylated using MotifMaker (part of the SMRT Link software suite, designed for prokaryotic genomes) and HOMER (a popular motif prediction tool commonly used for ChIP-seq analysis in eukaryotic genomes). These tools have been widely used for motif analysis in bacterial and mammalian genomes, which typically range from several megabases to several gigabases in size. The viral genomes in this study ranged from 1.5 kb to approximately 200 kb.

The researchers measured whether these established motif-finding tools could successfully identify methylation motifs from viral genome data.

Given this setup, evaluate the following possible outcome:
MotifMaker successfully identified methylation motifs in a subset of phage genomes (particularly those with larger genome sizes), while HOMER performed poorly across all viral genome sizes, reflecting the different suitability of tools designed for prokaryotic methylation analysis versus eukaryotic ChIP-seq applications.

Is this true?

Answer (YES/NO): NO